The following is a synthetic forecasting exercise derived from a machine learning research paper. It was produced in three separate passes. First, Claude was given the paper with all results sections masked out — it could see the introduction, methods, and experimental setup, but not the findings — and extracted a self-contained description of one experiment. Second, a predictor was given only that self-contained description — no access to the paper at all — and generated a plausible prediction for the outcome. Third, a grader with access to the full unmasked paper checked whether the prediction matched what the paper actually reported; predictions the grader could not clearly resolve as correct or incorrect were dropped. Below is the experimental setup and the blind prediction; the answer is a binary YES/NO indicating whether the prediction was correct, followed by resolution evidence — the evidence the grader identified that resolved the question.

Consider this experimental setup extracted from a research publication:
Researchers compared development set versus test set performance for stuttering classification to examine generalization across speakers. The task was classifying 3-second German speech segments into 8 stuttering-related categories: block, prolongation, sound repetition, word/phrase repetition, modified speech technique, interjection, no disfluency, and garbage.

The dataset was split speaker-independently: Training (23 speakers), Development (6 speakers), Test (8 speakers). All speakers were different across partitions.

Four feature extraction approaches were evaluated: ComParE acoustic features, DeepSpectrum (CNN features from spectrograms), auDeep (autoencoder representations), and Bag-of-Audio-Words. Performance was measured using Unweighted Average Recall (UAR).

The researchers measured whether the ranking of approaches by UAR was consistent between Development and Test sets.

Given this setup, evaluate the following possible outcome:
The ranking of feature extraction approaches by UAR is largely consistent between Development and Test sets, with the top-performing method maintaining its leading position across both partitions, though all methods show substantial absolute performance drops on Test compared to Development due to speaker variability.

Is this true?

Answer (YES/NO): NO